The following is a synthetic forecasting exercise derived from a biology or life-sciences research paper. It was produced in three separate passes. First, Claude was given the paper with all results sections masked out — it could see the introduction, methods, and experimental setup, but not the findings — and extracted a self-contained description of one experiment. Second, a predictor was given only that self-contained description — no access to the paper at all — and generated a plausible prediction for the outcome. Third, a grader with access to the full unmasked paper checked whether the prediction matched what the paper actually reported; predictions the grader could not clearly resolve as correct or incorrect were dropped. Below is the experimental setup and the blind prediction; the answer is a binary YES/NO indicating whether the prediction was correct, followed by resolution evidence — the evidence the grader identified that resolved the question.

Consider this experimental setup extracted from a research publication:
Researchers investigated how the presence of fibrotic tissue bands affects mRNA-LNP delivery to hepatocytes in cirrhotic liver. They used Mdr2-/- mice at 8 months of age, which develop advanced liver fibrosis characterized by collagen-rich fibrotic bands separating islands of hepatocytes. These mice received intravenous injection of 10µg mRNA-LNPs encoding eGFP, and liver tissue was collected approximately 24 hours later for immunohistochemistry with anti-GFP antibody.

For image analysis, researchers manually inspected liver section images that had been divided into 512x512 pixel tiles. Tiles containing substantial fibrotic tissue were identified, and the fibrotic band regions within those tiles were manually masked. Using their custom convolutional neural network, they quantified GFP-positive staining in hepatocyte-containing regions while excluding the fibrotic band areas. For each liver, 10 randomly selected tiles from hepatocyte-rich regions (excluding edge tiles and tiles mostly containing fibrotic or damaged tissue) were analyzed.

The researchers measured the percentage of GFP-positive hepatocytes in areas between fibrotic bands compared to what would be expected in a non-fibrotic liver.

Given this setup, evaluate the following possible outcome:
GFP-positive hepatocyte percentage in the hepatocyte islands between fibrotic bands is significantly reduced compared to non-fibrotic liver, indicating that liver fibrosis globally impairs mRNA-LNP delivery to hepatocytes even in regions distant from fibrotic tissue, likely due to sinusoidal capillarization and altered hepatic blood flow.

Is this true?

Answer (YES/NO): YES